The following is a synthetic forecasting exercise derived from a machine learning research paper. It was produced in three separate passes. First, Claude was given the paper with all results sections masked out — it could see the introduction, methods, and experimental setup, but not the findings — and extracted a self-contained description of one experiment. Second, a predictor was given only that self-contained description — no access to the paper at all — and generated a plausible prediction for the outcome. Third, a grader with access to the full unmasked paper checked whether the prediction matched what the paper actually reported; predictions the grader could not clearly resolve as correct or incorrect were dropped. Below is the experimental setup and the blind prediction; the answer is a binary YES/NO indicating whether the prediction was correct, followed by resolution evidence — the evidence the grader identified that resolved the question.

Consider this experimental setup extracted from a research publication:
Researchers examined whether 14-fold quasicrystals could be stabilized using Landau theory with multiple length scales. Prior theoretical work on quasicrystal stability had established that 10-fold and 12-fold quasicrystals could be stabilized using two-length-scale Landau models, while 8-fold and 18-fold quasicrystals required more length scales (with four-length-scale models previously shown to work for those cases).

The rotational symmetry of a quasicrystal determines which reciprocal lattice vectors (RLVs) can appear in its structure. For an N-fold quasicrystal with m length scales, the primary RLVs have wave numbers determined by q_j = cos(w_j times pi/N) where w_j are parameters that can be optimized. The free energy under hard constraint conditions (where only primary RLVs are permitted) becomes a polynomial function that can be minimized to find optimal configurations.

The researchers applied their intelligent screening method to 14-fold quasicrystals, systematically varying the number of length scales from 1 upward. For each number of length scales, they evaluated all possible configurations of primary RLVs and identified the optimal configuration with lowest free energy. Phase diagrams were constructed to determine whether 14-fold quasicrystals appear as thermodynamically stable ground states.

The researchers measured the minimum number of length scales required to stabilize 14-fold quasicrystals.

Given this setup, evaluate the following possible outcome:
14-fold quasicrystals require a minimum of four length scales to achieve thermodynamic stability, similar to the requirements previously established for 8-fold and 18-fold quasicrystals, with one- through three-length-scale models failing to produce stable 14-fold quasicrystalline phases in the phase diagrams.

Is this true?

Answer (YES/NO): NO